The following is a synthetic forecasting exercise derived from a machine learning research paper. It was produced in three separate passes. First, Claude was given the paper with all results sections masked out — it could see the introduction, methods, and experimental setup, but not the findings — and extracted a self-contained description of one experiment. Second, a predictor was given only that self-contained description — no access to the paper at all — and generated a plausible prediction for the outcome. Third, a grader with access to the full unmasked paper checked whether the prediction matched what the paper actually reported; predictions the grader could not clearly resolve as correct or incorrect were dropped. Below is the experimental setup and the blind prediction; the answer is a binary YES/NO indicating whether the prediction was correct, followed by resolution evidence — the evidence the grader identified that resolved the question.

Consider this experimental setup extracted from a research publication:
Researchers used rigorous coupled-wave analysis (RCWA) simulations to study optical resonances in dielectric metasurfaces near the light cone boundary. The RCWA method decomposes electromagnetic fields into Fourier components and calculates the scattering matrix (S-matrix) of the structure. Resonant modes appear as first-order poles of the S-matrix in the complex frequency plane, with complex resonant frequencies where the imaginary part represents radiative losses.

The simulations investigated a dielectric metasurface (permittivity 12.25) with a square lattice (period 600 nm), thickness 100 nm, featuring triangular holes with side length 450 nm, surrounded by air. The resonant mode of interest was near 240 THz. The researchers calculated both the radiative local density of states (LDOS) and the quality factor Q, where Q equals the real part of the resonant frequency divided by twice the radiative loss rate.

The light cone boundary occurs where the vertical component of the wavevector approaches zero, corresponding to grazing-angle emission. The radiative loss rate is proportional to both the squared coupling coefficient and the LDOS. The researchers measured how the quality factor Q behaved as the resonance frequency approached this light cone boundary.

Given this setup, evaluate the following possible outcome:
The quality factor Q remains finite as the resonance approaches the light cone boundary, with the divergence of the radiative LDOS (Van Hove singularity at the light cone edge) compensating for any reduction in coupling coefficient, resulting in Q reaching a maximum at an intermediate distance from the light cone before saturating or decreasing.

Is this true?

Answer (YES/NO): YES